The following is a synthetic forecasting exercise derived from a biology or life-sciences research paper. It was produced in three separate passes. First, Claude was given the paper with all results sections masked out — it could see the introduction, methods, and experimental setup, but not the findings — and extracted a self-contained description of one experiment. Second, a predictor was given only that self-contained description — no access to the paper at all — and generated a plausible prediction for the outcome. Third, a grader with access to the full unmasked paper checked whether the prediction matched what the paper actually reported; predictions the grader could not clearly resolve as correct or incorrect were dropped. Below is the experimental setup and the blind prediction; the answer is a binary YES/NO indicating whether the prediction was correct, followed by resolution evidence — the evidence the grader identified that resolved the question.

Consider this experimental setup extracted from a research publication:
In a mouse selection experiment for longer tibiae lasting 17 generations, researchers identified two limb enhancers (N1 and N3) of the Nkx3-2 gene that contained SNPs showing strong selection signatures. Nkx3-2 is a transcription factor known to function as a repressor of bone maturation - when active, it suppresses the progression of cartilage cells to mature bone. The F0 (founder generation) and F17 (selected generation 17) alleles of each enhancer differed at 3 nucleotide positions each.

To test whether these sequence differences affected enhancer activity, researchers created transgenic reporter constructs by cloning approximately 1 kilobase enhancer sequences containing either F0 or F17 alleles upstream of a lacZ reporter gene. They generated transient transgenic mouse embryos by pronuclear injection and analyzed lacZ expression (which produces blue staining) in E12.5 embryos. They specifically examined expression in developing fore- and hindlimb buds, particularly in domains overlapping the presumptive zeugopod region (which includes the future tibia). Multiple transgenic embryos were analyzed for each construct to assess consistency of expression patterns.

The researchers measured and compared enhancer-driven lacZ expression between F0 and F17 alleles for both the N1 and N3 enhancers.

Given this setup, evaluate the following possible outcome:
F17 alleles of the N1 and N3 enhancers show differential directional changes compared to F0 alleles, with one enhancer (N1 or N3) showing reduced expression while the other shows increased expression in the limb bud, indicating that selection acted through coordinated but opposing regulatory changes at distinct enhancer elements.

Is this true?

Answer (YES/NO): NO